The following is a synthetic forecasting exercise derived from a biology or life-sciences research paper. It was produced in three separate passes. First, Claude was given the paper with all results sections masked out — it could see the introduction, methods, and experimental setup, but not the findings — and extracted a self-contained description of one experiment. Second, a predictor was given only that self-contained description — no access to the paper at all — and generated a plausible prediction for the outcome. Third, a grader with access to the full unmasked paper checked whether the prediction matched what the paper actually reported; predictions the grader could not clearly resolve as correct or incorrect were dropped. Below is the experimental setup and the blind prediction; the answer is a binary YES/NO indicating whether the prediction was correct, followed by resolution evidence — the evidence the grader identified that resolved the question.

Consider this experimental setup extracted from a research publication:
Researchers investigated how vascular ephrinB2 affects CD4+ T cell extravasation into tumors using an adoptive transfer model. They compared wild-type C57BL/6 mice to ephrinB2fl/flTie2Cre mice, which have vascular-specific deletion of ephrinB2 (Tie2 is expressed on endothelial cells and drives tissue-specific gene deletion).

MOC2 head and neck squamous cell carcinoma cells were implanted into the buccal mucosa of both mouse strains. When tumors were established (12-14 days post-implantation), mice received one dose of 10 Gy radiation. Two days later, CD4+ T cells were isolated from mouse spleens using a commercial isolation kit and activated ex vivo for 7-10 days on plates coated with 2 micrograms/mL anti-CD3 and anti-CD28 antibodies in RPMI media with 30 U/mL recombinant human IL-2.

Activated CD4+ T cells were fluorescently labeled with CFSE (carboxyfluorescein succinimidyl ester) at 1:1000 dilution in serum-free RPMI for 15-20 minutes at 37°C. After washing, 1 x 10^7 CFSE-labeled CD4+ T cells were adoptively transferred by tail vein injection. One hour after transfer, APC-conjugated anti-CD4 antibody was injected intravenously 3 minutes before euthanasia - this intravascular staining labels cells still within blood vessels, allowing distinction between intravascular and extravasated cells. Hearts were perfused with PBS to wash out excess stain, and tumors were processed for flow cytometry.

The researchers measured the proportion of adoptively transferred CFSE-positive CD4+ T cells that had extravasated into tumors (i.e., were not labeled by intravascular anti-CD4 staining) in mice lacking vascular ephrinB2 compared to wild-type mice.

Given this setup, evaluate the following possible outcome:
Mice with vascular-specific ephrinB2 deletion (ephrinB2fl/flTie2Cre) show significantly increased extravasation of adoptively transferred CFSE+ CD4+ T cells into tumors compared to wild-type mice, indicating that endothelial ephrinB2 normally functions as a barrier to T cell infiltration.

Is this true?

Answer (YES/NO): YES